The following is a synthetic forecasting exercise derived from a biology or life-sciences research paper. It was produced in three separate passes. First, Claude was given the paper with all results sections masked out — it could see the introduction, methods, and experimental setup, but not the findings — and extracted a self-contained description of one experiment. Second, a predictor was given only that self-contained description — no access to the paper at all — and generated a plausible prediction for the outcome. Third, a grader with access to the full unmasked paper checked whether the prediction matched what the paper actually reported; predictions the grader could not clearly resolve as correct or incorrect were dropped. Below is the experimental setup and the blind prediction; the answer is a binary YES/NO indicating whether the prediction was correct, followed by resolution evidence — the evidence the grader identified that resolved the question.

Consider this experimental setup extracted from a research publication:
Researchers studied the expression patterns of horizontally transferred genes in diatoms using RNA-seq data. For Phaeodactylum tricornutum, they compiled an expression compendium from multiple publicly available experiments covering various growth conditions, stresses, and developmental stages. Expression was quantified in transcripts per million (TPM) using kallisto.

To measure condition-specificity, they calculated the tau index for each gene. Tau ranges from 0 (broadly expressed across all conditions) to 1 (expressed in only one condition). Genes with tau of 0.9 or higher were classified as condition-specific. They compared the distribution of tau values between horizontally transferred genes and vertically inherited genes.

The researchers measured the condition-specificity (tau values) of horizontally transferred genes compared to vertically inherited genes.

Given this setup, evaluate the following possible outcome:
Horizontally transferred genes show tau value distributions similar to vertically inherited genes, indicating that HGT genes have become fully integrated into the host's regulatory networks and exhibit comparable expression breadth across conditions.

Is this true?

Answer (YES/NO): NO